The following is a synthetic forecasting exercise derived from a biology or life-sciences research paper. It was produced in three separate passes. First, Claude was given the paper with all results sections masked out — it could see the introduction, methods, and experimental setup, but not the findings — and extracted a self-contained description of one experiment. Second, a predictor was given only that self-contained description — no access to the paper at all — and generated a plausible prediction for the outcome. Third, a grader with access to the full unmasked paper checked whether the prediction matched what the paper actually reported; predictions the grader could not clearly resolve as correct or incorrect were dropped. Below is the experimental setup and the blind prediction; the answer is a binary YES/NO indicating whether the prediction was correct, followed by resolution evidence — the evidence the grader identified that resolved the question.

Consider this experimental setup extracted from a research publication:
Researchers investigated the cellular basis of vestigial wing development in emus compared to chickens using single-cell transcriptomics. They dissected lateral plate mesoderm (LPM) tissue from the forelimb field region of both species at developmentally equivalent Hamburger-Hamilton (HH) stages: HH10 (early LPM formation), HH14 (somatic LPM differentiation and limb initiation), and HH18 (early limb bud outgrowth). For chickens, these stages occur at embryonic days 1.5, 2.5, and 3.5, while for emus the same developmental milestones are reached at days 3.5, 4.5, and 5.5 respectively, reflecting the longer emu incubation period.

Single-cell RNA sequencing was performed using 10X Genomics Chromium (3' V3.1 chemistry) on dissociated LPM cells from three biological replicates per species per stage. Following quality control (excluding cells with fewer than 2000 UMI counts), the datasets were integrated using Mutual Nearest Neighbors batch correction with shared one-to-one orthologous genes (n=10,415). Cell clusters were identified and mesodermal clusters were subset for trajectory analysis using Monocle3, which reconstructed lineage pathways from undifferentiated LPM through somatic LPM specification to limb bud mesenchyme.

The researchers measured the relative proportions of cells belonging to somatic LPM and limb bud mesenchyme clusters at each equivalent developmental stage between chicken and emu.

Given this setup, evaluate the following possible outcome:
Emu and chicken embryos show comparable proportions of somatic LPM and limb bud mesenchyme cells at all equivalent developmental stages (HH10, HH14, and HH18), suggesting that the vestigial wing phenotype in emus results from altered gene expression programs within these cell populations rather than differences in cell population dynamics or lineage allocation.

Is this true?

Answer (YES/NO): NO